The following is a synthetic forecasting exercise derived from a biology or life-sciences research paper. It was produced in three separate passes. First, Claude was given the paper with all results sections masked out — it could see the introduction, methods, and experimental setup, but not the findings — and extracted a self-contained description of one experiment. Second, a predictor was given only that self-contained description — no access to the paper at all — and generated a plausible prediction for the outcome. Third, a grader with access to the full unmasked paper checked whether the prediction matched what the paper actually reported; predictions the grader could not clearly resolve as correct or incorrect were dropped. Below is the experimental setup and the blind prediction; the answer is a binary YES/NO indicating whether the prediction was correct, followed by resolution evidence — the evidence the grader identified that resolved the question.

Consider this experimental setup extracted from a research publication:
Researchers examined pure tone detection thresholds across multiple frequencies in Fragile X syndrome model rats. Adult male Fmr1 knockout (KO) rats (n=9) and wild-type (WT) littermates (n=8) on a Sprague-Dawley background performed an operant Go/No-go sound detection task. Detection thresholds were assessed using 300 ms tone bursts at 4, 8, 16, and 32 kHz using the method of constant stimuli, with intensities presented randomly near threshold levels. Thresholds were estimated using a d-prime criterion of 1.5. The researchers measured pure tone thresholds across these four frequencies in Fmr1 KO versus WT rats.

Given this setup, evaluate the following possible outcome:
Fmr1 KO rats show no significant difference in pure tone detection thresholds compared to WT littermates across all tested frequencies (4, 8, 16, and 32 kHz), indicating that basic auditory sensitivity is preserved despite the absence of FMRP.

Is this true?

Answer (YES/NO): YES